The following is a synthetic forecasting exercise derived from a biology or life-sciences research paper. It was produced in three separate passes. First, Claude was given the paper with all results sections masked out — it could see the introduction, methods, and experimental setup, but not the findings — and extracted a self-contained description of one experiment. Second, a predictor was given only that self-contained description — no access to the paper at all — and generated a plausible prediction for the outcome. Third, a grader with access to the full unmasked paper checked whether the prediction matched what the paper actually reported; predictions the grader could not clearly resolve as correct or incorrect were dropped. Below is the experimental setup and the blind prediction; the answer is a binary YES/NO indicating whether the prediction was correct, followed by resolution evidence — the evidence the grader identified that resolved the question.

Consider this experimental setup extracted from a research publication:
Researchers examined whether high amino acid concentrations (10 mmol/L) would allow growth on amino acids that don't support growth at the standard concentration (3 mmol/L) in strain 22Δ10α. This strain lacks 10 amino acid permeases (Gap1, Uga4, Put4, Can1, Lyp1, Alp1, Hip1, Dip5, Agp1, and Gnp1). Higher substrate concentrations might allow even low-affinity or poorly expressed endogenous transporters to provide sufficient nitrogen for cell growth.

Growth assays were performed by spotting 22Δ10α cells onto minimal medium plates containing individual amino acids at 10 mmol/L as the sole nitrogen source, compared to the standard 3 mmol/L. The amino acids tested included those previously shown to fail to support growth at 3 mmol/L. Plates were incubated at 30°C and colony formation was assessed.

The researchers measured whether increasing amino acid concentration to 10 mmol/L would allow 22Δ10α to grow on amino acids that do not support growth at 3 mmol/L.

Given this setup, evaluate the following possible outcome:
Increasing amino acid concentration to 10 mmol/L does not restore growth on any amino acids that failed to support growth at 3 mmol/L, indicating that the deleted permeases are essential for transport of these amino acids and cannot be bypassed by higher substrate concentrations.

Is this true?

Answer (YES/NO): NO